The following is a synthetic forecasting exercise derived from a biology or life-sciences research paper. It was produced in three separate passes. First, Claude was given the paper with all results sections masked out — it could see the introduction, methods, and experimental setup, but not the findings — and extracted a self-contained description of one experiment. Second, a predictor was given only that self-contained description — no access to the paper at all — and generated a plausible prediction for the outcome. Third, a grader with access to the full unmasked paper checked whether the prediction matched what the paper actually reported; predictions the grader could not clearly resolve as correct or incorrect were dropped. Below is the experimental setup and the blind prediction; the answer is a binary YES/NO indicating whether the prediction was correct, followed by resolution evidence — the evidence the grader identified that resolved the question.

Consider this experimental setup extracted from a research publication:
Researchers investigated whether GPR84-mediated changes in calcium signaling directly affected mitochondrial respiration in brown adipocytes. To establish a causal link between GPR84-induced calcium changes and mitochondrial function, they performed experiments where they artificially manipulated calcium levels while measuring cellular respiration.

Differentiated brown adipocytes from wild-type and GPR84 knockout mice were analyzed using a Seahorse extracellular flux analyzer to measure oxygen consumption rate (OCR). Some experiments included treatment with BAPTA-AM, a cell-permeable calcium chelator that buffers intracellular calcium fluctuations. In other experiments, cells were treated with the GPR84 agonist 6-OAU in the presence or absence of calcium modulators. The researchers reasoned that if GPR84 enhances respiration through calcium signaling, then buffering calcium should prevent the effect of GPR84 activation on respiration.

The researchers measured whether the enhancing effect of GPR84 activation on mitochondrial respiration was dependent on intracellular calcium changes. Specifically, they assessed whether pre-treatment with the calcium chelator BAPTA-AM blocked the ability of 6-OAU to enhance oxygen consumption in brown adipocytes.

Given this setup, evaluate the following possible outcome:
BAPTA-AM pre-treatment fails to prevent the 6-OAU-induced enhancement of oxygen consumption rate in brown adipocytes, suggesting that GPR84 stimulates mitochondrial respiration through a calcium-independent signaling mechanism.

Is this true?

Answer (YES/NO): NO